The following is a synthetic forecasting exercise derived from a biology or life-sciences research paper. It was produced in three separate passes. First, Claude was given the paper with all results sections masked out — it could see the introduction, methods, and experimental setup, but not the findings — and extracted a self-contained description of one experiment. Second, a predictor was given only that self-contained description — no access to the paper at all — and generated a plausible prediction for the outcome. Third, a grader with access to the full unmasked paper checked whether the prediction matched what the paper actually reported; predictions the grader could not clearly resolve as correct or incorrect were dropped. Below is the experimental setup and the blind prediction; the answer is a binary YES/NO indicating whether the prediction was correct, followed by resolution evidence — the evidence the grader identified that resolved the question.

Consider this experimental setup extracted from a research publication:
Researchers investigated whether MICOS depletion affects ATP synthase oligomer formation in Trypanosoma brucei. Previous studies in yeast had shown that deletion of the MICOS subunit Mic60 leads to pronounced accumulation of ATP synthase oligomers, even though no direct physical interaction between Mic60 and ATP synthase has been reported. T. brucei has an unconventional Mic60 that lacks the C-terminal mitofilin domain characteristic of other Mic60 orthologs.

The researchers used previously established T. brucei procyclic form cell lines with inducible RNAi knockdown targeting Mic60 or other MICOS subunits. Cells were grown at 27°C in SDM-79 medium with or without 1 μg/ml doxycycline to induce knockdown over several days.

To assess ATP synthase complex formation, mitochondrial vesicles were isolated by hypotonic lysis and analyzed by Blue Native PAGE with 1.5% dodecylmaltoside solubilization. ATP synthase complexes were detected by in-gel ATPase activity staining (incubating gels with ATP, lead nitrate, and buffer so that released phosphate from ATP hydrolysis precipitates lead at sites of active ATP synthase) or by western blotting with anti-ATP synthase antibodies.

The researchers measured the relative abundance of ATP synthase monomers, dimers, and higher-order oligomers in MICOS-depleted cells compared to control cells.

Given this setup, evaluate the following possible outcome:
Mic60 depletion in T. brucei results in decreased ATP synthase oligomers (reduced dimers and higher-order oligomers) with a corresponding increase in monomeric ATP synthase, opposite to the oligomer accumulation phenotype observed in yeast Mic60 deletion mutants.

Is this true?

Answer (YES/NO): NO